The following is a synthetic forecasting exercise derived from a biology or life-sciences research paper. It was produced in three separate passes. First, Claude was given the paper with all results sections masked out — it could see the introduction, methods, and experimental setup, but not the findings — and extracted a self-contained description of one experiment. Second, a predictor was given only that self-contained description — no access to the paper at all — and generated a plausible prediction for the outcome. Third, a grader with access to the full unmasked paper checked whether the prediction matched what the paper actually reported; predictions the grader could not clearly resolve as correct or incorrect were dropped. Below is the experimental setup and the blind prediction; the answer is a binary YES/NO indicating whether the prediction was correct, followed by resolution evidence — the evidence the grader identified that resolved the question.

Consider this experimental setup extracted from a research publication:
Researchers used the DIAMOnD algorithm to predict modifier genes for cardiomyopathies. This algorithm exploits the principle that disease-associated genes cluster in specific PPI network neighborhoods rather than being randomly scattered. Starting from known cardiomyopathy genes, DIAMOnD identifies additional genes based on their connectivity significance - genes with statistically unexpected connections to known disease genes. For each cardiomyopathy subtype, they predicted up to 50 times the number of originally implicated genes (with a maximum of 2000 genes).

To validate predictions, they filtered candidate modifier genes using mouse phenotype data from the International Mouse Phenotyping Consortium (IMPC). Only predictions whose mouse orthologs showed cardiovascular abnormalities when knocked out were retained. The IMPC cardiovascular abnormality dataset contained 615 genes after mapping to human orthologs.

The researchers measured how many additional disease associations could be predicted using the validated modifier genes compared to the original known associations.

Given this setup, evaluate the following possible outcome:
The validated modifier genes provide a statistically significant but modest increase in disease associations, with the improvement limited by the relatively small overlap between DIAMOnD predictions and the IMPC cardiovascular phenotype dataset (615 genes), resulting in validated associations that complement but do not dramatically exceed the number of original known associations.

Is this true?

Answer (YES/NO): NO